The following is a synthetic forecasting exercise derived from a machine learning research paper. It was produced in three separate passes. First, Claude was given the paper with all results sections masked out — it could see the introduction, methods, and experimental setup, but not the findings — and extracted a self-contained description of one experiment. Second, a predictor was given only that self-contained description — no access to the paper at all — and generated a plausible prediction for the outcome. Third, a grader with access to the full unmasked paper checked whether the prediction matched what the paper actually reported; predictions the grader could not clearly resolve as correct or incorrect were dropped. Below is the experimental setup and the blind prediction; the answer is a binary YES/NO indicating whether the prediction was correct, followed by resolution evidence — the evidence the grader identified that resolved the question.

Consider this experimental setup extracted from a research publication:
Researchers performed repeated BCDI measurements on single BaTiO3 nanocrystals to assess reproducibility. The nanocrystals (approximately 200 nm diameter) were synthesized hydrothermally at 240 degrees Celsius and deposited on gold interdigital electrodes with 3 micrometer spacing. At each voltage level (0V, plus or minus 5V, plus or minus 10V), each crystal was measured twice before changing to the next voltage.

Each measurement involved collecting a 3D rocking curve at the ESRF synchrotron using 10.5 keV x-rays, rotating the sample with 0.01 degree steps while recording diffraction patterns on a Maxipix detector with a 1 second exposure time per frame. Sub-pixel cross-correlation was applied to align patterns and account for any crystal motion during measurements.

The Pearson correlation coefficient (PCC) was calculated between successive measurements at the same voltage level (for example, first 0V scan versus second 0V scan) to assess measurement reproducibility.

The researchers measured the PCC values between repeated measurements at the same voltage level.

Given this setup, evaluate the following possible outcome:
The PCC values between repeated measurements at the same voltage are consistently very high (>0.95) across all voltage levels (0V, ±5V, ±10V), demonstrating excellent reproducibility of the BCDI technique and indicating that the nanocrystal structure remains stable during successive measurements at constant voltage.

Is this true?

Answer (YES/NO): NO